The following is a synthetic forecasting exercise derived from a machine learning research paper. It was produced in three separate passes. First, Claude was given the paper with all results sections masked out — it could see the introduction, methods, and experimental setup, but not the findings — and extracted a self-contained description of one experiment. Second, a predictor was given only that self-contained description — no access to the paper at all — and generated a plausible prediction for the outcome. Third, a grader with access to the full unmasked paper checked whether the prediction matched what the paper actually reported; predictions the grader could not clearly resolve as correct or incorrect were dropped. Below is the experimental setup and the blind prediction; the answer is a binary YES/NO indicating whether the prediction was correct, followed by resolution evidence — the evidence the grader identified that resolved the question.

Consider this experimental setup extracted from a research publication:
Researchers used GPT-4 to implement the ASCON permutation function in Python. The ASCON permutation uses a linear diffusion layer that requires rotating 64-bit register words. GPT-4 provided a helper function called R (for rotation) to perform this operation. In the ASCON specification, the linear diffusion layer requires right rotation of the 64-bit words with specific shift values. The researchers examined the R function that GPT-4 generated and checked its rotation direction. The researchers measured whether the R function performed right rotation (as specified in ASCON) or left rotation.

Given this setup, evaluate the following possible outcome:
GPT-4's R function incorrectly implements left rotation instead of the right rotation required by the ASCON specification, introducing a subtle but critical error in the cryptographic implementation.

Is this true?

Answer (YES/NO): YES